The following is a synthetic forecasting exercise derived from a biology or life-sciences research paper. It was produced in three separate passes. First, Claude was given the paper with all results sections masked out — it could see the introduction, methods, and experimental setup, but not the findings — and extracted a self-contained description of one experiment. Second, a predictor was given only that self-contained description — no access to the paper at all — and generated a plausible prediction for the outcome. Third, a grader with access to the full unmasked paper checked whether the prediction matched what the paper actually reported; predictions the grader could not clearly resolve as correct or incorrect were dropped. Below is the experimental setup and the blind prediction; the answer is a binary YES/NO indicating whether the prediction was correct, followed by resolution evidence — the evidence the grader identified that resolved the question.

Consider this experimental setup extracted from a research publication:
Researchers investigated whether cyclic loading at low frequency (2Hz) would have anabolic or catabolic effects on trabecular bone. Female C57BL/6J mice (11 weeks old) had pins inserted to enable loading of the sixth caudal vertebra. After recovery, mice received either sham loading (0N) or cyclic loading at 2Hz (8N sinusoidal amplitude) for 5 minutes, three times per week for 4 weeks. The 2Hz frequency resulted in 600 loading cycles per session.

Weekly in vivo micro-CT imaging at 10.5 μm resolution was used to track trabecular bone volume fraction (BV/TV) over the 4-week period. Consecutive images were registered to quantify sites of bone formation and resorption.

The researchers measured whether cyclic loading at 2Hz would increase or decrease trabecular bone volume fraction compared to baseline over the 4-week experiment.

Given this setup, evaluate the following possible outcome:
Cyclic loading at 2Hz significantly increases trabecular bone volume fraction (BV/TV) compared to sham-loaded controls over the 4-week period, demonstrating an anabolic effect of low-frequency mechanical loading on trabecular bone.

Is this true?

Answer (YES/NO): YES